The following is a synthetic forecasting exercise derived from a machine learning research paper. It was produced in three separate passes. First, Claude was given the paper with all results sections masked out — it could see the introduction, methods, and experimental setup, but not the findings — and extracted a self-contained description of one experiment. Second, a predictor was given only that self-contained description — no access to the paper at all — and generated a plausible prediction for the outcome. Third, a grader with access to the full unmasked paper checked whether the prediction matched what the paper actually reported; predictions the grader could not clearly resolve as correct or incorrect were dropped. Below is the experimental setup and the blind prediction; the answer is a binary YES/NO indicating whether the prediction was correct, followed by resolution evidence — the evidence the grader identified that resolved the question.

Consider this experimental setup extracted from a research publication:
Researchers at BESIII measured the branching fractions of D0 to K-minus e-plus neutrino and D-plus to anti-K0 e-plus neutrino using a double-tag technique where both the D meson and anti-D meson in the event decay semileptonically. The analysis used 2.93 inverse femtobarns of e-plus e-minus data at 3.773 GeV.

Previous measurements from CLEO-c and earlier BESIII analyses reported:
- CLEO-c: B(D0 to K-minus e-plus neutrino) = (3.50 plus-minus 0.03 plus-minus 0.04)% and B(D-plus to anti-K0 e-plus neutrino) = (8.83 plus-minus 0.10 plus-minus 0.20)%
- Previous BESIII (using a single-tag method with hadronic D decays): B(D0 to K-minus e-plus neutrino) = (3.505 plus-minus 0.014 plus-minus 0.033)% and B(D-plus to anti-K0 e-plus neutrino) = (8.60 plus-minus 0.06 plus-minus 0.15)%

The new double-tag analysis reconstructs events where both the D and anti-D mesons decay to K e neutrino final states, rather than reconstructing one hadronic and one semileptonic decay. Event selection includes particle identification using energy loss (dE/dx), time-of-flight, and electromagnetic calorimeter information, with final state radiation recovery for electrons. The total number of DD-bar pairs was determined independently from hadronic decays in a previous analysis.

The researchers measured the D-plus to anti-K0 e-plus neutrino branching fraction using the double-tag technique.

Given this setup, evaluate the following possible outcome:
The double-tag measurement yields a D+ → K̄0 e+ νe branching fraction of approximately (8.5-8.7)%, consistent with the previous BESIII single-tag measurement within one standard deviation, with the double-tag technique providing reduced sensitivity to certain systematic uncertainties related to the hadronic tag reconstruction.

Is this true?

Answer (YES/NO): YES